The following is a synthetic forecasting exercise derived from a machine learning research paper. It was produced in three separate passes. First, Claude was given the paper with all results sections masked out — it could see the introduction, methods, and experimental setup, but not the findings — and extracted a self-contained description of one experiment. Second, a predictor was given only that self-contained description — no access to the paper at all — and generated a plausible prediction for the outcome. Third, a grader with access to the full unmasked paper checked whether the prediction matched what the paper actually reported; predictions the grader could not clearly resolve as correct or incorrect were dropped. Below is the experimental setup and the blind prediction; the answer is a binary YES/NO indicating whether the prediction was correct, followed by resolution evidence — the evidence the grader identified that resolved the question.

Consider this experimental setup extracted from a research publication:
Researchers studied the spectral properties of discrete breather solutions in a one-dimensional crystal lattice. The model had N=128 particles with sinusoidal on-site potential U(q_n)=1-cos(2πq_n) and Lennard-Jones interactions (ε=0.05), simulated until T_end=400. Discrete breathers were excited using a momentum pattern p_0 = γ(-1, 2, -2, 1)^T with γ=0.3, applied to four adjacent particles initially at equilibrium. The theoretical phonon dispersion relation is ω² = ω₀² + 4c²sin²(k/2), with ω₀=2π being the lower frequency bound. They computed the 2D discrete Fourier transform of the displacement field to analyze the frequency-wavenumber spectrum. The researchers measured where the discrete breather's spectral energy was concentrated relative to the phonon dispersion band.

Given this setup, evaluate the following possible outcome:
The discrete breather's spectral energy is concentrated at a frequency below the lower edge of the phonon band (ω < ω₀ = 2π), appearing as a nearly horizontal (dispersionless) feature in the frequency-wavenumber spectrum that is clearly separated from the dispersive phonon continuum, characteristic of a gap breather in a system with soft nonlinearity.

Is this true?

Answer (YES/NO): NO